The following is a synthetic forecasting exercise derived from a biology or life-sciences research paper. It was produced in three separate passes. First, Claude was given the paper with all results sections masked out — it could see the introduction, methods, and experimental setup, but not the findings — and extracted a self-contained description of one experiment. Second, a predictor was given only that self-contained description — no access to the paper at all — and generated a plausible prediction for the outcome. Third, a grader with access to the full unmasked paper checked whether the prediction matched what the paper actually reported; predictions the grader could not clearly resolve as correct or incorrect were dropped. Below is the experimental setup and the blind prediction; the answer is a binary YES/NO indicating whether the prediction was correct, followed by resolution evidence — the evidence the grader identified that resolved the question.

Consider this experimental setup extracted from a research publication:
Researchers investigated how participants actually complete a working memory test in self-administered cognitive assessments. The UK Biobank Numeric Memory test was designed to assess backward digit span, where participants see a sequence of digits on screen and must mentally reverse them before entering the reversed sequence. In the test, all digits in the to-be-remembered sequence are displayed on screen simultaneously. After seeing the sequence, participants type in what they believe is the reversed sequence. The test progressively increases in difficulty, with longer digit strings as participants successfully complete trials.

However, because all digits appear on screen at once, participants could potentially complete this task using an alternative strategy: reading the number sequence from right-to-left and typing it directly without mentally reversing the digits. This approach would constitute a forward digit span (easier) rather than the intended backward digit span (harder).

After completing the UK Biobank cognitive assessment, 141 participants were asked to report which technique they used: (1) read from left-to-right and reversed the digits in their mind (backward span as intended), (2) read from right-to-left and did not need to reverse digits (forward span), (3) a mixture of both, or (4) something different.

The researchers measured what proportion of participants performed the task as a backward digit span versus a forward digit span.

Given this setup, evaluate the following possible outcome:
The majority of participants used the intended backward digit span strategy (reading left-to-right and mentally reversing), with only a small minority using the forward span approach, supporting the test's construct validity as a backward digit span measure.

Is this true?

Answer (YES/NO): NO